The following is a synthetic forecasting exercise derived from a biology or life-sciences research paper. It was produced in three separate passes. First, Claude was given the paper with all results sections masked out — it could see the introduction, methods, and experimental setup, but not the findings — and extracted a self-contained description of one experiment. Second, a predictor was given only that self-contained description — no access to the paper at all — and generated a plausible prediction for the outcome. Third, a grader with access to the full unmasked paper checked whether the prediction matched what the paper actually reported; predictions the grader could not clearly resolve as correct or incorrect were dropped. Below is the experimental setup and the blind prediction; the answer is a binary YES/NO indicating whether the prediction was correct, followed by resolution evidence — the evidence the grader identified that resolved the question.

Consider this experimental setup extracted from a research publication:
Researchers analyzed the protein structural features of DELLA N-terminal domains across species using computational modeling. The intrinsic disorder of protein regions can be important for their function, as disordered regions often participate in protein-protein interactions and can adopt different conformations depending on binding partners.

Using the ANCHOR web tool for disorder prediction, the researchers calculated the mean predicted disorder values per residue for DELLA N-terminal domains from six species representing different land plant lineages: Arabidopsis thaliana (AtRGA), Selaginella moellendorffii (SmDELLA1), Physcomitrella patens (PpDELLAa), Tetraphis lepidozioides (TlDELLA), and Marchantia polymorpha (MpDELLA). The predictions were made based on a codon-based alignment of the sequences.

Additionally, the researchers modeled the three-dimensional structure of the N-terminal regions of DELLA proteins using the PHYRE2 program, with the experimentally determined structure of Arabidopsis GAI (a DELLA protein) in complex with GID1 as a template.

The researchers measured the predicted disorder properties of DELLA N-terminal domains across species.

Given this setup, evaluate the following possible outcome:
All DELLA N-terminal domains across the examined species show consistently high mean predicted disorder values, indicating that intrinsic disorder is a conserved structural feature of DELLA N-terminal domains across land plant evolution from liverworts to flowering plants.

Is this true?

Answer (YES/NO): NO